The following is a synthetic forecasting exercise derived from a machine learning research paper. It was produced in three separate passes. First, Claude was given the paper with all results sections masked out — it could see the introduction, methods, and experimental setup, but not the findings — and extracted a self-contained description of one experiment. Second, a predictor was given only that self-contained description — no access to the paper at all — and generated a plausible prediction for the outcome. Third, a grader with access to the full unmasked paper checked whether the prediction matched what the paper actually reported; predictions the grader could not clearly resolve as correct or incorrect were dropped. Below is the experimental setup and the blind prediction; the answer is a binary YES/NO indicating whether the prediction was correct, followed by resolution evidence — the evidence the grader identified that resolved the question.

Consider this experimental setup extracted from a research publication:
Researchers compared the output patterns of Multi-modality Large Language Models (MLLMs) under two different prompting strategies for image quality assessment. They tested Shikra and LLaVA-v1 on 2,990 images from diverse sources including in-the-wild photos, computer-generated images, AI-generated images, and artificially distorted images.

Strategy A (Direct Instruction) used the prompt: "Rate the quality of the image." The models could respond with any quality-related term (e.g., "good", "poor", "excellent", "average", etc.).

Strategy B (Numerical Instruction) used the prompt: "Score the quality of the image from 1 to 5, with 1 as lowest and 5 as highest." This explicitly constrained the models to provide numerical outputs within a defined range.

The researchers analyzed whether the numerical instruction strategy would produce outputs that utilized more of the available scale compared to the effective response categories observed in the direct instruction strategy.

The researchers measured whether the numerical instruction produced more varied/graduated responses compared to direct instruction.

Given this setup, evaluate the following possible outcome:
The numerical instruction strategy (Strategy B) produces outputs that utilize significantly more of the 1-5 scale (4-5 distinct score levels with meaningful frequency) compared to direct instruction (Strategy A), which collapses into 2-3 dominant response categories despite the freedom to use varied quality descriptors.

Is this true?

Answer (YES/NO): NO